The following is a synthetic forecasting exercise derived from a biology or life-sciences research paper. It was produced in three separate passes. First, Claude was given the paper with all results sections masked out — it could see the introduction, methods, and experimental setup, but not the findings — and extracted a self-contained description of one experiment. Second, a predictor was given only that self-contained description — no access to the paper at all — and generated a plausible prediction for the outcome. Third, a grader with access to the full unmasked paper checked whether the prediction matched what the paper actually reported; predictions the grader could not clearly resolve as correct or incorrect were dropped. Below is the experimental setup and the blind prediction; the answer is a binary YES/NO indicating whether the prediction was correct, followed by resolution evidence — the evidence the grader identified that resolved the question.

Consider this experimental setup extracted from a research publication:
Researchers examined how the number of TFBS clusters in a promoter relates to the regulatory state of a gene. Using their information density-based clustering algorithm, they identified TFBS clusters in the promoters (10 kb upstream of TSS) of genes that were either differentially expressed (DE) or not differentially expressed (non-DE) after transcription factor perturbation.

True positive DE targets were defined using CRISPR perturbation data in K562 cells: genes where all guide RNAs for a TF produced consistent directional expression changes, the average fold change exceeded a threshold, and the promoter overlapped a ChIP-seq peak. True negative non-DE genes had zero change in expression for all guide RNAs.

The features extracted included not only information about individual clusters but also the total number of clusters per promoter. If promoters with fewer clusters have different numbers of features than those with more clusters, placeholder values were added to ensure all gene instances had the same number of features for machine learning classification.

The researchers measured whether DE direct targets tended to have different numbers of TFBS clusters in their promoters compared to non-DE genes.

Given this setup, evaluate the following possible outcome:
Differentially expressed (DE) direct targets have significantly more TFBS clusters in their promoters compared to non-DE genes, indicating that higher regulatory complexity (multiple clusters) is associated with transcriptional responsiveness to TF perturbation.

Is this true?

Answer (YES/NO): YES